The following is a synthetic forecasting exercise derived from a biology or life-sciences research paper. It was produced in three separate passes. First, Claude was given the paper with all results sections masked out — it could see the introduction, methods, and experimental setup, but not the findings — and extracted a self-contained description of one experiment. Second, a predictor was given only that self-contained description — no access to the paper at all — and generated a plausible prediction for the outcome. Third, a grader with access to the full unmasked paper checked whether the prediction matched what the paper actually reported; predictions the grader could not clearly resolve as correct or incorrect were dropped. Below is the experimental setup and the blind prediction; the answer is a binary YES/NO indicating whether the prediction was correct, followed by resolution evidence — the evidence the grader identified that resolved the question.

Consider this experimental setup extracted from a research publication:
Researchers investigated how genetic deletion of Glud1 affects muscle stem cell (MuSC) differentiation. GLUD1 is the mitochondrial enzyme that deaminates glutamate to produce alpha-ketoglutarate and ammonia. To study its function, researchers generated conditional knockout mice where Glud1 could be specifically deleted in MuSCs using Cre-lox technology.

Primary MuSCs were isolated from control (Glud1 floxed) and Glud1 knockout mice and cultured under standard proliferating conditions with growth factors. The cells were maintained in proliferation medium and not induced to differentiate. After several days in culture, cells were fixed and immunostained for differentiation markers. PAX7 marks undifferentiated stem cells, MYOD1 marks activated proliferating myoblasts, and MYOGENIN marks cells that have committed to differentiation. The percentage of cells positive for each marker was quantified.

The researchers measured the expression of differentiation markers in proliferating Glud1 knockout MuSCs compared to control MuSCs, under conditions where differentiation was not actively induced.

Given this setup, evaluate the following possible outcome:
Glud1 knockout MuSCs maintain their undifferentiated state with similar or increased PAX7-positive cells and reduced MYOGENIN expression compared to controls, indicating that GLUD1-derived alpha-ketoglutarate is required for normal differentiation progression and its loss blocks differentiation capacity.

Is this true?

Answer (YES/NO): NO